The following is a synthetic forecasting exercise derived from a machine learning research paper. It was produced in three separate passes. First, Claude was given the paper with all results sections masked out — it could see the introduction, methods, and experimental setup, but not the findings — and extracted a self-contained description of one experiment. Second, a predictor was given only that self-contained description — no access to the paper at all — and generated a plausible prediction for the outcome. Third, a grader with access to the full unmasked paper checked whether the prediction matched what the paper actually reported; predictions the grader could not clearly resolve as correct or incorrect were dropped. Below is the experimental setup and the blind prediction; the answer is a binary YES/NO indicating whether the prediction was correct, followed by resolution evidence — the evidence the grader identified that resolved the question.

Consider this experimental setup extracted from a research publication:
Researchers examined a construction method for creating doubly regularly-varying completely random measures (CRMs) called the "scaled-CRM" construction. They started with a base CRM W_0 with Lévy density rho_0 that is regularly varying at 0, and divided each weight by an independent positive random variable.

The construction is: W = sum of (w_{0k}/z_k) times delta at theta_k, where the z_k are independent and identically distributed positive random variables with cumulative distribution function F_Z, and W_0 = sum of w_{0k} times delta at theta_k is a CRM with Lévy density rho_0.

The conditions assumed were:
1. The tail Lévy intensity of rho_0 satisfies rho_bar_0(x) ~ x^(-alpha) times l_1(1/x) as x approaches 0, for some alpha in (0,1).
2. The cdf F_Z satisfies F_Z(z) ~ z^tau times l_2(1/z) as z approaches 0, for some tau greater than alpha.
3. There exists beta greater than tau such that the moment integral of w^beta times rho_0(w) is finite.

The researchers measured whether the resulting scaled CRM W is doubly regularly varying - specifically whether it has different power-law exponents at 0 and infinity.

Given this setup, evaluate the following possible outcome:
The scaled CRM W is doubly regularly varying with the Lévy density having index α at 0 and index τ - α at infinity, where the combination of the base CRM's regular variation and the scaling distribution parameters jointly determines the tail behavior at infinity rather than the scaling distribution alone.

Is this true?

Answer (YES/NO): NO